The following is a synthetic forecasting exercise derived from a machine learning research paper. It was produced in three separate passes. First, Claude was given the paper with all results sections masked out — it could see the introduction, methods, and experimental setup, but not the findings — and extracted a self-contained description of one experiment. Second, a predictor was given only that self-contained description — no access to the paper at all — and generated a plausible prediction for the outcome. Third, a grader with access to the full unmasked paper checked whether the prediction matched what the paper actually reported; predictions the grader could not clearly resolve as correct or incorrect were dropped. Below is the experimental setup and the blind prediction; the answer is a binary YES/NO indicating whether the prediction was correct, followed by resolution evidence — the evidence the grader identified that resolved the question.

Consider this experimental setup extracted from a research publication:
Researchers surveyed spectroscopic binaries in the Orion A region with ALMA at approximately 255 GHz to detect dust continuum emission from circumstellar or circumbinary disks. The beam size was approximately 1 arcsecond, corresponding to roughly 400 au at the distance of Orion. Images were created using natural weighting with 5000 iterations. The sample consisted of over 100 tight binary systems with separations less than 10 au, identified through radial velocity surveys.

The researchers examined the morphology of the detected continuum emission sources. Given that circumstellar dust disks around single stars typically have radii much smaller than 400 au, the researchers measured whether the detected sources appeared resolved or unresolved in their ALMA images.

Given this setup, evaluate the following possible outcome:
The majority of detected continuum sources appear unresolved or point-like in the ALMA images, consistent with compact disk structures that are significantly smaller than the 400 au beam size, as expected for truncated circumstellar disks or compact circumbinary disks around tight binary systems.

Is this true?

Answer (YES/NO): YES